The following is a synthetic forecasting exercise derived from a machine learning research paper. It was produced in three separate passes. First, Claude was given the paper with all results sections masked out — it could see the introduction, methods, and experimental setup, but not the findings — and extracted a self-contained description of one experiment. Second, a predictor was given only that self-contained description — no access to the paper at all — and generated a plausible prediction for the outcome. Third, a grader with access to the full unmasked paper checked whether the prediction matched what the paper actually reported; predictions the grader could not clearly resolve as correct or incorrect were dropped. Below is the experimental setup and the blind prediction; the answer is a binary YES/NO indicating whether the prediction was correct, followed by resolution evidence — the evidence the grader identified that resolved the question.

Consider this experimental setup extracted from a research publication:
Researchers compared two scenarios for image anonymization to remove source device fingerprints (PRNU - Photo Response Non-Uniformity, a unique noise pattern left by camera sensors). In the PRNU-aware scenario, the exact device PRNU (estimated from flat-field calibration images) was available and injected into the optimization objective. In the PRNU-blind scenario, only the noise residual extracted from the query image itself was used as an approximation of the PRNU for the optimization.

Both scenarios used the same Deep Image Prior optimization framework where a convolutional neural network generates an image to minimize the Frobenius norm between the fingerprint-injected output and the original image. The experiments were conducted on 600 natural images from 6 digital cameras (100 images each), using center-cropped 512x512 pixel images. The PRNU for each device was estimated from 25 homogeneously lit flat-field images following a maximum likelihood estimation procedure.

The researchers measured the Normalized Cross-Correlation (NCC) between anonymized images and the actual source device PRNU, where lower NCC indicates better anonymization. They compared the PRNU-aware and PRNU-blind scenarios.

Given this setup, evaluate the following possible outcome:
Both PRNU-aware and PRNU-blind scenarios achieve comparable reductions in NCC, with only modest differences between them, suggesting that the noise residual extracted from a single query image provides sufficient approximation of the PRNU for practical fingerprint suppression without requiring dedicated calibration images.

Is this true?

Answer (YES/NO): NO